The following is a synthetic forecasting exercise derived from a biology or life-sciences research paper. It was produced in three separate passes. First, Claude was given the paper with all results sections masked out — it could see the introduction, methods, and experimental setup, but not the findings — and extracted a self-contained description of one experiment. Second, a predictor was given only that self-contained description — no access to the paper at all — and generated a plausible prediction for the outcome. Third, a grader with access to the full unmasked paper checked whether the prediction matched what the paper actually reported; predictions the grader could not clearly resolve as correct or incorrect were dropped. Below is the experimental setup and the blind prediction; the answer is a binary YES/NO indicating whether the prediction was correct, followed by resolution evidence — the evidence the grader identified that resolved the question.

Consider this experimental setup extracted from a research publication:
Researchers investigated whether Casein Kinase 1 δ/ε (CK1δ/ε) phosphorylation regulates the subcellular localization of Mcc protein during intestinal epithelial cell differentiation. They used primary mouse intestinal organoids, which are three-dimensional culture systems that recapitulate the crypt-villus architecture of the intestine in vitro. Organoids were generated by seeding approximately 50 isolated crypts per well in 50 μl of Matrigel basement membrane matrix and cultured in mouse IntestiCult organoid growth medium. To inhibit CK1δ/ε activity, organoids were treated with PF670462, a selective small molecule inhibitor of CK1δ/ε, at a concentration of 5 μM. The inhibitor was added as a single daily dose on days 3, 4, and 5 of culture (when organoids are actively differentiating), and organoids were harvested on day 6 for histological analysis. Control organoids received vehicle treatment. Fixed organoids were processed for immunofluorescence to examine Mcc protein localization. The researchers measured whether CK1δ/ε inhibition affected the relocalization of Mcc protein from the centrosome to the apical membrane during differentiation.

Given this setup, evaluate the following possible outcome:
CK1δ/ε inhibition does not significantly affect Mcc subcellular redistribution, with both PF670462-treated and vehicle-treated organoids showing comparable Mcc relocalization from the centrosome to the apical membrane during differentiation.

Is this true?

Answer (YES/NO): NO